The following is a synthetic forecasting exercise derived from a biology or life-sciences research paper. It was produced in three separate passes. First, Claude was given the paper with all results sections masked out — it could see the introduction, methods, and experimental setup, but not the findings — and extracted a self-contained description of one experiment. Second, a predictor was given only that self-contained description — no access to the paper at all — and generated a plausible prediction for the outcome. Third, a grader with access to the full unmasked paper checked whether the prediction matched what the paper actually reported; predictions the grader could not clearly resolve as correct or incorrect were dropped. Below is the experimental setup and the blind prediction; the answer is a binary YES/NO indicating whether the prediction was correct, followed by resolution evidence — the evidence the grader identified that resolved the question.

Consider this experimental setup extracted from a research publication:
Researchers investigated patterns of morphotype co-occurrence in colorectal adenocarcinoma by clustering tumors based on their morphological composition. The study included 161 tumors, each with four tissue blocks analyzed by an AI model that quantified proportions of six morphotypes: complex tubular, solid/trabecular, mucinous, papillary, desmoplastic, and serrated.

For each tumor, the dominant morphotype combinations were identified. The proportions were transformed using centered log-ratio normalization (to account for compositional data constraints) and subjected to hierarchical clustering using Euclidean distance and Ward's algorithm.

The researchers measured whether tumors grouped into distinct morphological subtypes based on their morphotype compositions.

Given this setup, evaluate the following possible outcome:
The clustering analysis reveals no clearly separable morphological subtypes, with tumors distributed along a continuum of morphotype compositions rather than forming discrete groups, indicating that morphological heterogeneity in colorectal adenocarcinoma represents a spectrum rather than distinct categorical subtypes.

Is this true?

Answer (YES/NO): NO